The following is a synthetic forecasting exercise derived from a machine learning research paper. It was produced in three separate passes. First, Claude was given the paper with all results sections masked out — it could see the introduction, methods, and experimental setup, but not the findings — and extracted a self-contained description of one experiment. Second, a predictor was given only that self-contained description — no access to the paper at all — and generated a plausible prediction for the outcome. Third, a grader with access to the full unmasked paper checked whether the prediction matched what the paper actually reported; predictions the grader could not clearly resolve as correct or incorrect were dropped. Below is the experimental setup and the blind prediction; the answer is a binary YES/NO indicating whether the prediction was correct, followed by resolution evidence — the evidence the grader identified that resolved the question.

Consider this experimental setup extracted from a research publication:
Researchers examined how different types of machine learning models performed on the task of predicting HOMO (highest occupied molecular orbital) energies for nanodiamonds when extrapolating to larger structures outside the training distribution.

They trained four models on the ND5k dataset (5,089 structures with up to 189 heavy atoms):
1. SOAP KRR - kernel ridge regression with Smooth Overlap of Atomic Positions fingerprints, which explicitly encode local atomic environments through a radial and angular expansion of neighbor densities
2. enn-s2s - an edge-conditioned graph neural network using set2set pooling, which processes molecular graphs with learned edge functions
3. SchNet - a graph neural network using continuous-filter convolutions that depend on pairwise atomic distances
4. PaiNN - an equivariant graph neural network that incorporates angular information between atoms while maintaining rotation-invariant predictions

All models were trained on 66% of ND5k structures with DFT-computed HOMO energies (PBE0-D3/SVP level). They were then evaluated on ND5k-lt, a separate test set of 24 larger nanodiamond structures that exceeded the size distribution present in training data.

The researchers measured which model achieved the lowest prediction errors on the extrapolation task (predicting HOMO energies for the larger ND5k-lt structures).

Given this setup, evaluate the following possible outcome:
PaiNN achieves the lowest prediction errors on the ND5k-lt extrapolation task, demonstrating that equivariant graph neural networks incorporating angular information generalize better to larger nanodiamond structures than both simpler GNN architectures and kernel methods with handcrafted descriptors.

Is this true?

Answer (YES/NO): YES